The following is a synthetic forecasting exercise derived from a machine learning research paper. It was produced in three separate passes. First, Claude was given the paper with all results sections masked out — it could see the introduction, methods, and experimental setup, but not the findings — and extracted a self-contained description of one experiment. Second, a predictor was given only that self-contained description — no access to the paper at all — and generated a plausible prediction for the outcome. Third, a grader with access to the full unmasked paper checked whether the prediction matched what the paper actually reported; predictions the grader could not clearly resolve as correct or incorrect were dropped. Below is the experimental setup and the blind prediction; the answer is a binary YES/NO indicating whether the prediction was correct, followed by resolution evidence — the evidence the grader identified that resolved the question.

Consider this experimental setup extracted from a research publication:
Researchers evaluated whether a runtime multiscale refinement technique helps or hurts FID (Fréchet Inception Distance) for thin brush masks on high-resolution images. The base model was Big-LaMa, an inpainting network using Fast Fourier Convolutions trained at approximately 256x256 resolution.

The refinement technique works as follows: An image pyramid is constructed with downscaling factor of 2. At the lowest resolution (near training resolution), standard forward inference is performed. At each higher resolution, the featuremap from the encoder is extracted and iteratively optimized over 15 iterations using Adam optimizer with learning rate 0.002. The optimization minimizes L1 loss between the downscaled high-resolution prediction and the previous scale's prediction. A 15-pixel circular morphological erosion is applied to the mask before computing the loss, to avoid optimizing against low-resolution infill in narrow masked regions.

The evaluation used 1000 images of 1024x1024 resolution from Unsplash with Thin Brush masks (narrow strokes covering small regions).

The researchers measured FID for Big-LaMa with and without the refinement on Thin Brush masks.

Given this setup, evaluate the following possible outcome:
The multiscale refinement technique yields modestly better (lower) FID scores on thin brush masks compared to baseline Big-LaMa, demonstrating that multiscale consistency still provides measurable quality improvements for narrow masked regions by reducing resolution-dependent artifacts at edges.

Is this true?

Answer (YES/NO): NO